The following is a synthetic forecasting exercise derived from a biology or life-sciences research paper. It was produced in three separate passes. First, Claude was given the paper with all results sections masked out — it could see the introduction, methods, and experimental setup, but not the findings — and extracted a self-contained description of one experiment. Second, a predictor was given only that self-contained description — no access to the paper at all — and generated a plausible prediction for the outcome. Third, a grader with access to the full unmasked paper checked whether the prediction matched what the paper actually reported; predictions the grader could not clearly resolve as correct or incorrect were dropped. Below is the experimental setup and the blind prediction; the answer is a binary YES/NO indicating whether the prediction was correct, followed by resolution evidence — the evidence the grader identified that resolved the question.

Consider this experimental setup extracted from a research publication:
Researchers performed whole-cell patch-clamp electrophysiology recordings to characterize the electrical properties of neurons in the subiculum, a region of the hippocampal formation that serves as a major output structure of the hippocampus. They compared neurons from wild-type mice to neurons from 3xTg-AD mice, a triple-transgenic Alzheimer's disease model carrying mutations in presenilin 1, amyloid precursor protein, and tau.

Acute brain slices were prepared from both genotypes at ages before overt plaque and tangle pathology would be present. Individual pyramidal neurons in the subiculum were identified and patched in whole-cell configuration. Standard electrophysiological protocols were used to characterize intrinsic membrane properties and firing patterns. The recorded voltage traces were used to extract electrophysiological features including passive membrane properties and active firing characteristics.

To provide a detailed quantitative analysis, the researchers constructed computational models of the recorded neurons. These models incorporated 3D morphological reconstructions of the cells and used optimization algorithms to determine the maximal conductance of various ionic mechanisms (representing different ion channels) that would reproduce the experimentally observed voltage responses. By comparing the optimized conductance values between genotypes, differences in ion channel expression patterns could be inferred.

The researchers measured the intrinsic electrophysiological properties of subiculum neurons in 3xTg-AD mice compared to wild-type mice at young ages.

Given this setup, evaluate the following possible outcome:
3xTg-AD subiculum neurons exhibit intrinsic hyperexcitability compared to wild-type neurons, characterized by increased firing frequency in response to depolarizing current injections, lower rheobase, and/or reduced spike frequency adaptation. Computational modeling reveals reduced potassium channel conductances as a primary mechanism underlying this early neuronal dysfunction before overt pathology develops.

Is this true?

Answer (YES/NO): NO